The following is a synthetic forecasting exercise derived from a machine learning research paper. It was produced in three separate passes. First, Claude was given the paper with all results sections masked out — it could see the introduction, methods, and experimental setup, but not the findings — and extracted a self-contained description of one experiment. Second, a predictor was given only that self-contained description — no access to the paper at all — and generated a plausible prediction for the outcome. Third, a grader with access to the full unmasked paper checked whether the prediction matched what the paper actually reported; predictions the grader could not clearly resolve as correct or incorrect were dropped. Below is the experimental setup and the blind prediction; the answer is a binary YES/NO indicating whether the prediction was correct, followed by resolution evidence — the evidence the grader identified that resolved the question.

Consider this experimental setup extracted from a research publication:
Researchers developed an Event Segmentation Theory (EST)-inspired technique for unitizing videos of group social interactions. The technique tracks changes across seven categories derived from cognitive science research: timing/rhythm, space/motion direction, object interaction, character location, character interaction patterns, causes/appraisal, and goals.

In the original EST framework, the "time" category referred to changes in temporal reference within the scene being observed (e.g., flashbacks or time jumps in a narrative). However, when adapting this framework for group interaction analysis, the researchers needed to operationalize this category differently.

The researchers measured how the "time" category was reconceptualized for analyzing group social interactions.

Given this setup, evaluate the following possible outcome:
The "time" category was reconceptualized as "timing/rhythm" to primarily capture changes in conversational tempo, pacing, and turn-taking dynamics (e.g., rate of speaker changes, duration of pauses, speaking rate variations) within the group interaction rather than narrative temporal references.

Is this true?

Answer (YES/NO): NO